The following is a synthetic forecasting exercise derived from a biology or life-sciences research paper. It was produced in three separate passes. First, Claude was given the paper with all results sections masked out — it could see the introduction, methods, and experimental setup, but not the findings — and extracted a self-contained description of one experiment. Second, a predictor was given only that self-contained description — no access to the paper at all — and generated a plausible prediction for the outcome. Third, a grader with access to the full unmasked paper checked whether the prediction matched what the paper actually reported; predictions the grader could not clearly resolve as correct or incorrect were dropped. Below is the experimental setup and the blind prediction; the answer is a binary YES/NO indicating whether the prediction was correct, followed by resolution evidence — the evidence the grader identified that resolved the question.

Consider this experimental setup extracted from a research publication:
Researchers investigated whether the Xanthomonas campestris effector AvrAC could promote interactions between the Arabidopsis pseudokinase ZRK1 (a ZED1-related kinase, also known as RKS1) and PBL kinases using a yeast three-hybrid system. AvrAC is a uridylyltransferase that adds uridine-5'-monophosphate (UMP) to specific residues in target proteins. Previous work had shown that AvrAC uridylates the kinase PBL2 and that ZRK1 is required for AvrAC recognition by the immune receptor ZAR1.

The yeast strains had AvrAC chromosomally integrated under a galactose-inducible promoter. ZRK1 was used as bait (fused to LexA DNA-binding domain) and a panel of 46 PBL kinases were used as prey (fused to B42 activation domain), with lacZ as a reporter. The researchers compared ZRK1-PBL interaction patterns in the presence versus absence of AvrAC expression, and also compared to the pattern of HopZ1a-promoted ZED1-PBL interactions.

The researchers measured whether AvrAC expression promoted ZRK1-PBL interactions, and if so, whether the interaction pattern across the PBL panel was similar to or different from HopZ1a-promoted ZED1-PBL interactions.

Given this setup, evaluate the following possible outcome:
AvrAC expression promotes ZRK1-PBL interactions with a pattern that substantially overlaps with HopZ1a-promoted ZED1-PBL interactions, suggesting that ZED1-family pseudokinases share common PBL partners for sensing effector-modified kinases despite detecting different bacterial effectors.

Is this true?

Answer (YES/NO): NO